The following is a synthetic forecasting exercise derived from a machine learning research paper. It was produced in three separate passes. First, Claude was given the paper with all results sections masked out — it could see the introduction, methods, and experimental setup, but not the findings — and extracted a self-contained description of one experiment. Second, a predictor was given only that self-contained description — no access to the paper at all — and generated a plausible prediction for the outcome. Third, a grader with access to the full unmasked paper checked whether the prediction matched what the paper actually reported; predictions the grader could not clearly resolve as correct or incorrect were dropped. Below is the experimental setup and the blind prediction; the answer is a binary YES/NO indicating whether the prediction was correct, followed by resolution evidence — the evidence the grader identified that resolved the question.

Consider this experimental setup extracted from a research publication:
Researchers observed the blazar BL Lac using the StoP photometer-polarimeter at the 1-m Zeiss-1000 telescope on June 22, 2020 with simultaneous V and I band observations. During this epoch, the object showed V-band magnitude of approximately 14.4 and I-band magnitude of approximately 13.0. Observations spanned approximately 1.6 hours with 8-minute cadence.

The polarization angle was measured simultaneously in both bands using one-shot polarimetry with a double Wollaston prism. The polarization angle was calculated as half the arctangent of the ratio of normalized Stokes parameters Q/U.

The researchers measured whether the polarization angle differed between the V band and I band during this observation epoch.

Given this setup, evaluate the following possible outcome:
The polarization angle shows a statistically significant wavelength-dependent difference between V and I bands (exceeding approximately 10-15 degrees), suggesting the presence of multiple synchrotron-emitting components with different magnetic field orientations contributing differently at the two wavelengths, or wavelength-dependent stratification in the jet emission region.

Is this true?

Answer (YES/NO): NO